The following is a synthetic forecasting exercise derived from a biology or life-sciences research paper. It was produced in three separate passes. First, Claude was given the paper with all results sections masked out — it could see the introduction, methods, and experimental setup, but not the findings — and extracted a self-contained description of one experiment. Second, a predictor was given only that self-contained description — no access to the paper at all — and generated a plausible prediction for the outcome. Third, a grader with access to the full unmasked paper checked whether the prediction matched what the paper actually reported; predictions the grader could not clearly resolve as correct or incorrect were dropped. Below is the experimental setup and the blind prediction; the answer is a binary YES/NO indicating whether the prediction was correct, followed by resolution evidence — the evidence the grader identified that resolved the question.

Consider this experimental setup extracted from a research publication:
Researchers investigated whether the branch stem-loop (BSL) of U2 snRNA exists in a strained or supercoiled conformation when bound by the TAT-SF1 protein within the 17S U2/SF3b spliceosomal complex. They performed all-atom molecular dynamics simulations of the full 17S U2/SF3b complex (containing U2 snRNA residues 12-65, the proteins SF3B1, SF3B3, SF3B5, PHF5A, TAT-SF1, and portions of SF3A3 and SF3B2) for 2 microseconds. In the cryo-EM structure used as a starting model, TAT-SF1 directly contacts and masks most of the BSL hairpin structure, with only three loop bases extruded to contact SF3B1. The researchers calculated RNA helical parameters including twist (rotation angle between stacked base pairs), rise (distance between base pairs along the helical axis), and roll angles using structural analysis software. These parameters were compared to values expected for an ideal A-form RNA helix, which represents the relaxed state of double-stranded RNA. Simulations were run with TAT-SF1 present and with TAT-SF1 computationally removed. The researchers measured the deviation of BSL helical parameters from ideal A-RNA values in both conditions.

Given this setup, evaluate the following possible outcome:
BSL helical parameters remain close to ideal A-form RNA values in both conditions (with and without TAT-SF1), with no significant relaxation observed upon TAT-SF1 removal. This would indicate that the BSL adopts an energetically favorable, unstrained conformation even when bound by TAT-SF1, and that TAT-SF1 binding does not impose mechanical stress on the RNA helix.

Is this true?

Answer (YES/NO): NO